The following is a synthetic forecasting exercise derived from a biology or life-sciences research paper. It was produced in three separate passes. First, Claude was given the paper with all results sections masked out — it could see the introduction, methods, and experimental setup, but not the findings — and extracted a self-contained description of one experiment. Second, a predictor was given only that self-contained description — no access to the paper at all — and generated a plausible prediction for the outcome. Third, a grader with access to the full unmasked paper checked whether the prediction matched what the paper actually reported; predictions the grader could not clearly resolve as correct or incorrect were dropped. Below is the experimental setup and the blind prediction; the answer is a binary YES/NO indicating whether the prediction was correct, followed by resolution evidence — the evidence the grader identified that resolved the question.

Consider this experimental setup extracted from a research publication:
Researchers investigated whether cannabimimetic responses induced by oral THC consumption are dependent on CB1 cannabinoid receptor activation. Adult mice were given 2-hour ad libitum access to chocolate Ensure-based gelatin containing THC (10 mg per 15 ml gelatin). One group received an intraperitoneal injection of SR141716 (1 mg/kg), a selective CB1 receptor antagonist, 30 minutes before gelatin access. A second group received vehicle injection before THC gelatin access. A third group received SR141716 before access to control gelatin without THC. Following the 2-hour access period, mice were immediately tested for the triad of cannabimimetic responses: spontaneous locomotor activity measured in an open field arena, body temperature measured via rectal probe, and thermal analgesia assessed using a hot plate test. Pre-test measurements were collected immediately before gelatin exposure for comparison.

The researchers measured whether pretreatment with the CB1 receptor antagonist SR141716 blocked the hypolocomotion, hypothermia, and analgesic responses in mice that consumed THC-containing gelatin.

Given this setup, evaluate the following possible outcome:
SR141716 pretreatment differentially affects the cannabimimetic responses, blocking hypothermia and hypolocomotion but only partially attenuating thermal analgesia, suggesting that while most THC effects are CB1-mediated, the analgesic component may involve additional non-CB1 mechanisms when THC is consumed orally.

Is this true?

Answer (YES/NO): NO